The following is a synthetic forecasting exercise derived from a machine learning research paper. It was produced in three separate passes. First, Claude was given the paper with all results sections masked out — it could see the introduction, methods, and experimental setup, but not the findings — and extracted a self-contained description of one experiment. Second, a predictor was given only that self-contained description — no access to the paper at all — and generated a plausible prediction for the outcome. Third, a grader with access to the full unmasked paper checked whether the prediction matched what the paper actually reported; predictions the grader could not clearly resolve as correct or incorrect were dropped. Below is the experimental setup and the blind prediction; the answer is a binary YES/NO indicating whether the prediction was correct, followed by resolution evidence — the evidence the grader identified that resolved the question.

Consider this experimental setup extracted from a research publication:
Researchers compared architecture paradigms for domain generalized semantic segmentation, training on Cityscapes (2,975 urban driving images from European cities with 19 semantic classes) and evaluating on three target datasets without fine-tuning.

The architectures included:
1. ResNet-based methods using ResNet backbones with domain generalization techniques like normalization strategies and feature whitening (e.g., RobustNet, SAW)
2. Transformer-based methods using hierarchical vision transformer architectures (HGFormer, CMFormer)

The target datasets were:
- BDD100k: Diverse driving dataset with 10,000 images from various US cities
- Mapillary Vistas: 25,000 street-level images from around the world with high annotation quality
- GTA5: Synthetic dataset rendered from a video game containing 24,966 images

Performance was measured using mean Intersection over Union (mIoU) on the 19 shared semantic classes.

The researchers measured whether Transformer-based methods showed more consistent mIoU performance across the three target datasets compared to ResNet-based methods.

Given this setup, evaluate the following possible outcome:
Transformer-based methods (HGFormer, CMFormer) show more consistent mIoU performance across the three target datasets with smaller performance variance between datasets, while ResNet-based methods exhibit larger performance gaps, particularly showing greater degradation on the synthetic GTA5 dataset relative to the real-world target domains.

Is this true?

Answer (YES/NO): NO